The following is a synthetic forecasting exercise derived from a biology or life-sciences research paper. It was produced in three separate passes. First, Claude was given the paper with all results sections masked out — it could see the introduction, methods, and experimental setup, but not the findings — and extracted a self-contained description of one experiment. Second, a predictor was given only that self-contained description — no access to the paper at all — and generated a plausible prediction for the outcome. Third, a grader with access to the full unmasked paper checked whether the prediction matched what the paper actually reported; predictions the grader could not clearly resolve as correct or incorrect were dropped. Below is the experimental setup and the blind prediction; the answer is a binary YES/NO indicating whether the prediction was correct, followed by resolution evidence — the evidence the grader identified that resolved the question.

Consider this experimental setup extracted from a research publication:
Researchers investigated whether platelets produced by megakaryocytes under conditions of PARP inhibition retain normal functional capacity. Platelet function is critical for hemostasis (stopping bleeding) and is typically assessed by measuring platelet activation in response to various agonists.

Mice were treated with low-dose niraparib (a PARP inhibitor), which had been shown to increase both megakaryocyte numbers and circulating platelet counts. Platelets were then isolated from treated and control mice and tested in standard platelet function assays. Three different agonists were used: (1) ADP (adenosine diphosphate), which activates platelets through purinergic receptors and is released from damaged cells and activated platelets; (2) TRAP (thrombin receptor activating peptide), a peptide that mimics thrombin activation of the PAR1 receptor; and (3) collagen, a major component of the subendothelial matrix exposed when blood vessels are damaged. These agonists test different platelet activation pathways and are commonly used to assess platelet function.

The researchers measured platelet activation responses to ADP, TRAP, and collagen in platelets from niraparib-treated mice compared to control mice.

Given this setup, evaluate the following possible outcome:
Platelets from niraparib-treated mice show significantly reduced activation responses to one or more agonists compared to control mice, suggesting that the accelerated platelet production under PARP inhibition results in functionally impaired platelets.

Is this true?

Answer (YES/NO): NO